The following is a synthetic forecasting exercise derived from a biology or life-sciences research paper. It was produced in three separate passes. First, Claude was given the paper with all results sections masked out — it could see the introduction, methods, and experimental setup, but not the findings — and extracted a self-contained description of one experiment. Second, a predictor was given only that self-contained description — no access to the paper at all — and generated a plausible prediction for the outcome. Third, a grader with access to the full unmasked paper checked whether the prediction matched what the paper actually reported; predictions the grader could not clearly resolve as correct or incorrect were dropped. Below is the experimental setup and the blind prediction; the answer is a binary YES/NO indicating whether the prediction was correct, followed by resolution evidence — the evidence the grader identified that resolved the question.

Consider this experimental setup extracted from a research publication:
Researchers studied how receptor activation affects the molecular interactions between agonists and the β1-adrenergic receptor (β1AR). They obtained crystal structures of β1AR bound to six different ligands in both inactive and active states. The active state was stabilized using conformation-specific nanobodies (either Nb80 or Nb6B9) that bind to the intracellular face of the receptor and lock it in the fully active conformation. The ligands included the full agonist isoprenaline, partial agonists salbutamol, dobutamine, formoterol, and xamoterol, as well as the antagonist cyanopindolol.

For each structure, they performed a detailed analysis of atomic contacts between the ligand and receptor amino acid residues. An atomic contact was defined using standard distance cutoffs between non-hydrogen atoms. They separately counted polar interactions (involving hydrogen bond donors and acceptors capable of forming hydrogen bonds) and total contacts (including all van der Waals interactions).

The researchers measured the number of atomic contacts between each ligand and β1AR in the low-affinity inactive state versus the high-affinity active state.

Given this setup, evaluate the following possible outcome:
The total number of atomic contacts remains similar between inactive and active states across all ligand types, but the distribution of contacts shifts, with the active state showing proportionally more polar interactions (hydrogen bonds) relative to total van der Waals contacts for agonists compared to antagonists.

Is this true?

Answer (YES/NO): NO